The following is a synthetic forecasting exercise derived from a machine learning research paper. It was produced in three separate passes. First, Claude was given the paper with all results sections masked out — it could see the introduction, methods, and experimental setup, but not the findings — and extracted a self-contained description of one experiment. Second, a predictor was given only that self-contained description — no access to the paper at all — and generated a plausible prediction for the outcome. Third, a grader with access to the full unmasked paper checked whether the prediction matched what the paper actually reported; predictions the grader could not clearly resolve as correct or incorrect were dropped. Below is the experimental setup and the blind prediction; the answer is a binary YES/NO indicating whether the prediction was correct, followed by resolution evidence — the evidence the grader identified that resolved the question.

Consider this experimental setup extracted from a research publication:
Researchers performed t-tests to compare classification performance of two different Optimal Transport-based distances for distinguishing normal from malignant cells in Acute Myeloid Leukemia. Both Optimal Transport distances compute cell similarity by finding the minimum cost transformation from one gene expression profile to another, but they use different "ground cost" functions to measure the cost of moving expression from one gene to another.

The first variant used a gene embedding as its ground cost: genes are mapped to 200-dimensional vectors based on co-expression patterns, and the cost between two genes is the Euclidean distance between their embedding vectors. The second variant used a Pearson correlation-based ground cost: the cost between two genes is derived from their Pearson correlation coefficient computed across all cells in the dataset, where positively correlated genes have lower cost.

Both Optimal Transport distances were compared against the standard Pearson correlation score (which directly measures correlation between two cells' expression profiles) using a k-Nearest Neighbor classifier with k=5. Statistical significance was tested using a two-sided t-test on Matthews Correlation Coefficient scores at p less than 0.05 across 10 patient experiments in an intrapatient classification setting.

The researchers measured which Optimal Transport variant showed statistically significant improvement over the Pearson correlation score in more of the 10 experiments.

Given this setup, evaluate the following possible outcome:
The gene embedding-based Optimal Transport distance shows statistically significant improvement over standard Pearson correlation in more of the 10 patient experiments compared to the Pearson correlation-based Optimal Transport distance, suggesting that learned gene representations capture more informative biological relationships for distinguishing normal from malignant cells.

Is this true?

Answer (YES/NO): NO